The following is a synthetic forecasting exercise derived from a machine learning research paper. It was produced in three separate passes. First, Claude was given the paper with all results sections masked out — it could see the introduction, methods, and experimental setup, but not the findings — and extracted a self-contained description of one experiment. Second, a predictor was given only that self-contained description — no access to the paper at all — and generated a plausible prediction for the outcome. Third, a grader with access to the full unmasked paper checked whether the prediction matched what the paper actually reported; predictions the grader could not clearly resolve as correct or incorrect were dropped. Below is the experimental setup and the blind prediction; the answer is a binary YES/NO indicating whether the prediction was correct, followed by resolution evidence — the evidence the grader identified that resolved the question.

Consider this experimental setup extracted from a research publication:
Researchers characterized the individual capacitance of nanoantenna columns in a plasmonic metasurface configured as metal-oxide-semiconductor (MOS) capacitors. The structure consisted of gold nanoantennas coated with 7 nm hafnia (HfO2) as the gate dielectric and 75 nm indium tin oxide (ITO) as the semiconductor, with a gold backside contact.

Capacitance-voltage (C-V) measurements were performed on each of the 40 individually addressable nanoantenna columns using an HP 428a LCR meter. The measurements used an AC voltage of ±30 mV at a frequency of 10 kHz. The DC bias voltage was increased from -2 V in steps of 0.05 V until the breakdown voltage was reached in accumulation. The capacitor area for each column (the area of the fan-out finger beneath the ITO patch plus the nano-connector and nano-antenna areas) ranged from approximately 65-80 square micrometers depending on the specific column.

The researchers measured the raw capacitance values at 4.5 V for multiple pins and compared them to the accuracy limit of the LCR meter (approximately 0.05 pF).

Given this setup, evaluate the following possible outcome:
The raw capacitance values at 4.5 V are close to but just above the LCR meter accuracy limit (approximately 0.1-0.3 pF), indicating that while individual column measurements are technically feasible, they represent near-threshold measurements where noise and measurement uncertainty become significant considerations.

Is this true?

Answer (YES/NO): NO